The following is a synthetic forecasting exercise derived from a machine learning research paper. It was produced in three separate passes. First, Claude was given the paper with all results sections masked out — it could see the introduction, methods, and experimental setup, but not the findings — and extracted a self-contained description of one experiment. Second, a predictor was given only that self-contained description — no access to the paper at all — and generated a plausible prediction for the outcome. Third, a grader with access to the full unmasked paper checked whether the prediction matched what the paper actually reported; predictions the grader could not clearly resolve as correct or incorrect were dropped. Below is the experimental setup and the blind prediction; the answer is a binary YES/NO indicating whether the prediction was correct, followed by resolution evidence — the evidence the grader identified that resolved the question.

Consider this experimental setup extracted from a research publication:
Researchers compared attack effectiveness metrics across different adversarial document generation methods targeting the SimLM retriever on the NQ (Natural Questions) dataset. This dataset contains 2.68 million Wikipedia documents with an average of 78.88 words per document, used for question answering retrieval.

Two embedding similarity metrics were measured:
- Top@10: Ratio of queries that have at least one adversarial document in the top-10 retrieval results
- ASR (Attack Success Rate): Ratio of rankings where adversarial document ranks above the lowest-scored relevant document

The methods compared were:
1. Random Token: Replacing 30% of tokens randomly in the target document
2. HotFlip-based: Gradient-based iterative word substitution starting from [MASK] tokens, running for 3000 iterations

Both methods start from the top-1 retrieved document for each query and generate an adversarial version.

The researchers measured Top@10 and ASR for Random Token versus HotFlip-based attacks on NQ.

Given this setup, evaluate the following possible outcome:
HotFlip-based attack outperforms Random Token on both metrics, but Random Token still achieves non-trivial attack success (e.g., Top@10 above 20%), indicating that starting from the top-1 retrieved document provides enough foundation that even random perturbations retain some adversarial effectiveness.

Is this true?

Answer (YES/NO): YES